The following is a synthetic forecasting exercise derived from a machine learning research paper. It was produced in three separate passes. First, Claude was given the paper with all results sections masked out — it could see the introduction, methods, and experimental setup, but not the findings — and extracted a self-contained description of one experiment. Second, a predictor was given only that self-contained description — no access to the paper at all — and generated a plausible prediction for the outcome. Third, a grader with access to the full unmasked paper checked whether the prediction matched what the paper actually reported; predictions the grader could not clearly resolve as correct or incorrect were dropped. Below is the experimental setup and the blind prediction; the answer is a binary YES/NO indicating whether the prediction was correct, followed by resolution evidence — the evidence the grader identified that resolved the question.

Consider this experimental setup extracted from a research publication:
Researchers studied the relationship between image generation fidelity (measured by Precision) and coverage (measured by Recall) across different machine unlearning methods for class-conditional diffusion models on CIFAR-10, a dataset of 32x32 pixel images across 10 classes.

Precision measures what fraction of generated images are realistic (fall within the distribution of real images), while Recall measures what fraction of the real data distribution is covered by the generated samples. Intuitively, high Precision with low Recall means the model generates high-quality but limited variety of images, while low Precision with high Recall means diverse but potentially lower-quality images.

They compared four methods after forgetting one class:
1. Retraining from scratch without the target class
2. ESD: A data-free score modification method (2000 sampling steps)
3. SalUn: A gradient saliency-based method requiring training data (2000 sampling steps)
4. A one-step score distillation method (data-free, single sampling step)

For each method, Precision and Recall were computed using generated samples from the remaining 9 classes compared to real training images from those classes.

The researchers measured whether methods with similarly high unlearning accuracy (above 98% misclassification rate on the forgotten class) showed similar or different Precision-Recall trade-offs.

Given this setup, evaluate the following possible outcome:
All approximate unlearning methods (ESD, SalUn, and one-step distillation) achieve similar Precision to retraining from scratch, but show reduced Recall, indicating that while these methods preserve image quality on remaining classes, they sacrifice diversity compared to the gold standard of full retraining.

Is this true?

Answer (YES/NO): NO